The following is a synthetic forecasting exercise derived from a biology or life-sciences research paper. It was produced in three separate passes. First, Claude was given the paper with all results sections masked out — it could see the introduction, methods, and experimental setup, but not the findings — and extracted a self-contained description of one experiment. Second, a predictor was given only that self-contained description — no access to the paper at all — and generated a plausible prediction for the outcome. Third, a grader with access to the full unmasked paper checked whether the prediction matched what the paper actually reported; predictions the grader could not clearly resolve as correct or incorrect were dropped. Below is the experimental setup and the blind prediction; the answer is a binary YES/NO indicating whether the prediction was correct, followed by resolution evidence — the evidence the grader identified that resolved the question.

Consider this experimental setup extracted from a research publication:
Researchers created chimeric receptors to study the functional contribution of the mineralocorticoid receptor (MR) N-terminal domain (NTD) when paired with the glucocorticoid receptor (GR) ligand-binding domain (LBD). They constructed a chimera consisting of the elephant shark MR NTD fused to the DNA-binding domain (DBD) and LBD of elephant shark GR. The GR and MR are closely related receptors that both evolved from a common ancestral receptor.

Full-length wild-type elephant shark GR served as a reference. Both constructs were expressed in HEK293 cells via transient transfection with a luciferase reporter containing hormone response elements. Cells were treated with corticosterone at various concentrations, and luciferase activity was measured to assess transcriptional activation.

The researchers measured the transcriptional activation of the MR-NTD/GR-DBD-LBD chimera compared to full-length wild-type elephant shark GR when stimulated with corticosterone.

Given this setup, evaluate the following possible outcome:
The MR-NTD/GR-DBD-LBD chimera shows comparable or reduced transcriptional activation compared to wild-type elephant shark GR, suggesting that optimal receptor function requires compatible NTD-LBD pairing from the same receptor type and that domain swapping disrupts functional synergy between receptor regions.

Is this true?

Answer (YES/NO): YES